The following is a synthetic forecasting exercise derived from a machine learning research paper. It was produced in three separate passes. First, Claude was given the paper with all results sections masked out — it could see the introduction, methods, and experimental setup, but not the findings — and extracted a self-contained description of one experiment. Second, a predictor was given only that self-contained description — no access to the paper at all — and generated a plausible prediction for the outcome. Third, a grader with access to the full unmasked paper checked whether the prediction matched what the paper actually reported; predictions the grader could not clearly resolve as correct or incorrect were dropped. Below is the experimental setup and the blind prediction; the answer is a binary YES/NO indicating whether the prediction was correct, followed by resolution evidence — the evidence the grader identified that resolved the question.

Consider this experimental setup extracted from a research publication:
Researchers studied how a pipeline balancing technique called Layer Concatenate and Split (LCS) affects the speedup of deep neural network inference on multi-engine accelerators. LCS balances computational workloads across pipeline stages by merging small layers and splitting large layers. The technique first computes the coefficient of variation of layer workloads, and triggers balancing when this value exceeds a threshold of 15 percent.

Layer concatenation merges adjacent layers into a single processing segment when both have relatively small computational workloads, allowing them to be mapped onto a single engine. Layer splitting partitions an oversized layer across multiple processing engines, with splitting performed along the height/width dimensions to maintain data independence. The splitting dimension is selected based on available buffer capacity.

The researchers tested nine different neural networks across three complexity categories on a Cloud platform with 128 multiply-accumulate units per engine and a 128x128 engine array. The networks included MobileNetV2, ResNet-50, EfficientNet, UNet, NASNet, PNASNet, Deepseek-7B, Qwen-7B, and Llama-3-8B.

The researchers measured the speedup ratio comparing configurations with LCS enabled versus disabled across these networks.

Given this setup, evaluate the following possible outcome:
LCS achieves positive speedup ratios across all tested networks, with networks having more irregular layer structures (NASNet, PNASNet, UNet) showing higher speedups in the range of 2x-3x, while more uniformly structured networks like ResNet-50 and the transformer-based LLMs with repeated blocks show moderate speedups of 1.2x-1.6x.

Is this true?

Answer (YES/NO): NO